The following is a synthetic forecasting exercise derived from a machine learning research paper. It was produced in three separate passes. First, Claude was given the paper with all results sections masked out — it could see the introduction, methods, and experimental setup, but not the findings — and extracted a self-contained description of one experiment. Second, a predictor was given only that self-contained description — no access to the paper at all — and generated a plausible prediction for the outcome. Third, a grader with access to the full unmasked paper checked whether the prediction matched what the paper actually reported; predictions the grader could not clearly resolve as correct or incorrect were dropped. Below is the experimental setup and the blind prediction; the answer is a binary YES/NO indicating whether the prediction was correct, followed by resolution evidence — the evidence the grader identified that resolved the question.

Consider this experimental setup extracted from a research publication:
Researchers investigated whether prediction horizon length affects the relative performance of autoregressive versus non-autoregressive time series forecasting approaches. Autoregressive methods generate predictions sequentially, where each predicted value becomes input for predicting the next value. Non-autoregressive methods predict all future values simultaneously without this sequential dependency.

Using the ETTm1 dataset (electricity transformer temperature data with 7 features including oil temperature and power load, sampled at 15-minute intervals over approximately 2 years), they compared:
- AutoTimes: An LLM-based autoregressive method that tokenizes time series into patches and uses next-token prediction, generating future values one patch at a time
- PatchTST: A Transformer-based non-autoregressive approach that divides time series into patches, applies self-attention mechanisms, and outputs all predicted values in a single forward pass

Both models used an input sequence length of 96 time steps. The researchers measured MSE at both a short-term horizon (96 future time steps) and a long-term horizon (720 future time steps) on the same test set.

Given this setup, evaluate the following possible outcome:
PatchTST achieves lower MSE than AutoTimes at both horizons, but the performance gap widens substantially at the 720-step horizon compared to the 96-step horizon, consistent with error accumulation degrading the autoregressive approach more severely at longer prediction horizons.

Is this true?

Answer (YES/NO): YES